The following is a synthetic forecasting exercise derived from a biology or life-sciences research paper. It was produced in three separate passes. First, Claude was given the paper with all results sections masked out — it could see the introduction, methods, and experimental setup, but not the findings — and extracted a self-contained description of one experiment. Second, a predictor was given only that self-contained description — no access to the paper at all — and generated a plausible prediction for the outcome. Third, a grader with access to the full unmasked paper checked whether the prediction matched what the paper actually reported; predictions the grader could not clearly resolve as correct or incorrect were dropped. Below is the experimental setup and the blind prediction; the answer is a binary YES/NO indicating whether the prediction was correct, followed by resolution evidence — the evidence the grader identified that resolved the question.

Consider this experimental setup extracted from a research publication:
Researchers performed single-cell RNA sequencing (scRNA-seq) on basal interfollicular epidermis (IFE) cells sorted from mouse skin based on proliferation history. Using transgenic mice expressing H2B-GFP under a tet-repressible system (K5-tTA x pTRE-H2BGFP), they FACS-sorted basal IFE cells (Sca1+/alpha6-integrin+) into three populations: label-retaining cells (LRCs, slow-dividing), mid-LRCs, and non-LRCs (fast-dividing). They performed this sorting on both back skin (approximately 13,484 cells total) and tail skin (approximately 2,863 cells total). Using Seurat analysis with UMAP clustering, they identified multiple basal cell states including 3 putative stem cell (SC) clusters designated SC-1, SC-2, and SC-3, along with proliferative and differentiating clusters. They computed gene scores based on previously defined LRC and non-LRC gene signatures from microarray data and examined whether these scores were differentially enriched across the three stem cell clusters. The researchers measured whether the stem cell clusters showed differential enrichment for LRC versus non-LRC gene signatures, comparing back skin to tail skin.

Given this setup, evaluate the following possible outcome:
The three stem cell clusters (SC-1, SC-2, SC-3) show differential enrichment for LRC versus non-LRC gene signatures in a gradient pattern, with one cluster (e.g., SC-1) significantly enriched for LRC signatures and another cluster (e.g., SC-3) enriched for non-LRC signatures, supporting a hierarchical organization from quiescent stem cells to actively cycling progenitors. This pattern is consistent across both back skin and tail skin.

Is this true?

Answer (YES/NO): NO